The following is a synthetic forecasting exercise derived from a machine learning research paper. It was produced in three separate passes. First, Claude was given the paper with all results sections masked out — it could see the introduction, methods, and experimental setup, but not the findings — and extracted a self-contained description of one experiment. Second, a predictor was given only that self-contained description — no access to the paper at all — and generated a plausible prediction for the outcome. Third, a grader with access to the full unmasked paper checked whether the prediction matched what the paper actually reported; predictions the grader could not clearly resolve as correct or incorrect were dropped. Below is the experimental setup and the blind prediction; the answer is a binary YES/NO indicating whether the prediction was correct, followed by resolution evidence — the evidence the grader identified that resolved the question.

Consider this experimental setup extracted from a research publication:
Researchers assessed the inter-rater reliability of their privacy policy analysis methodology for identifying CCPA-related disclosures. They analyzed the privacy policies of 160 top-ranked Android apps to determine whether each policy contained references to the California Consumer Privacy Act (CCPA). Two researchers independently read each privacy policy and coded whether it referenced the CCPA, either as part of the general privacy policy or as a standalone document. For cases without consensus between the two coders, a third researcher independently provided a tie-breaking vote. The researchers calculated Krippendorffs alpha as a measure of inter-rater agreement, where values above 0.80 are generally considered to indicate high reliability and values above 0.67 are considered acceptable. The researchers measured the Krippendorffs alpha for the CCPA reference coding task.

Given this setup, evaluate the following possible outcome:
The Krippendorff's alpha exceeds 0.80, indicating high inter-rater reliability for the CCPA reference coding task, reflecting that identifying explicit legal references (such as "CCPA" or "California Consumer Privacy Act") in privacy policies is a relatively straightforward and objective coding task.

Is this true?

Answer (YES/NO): YES